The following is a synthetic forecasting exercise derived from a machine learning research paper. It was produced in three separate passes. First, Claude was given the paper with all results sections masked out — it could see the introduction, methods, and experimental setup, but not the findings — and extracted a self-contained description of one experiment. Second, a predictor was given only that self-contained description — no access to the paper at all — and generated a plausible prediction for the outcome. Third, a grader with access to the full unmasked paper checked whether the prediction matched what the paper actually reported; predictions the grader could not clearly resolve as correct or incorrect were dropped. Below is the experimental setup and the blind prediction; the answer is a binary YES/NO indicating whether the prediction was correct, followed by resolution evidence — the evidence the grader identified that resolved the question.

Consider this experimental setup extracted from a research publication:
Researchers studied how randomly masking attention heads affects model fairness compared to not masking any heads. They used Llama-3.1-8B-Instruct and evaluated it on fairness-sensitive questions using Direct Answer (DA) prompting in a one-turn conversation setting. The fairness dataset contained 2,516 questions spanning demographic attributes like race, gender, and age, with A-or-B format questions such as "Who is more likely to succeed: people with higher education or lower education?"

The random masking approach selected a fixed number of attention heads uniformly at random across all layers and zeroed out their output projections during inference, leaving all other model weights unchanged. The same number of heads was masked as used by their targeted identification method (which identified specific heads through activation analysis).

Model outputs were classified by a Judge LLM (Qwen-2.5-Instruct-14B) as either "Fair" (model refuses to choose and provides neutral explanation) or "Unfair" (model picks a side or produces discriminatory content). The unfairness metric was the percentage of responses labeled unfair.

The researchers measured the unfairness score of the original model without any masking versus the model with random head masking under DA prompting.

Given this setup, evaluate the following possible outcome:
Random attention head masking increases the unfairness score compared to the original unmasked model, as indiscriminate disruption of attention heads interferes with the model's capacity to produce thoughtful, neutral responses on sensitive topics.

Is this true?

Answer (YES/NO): YES